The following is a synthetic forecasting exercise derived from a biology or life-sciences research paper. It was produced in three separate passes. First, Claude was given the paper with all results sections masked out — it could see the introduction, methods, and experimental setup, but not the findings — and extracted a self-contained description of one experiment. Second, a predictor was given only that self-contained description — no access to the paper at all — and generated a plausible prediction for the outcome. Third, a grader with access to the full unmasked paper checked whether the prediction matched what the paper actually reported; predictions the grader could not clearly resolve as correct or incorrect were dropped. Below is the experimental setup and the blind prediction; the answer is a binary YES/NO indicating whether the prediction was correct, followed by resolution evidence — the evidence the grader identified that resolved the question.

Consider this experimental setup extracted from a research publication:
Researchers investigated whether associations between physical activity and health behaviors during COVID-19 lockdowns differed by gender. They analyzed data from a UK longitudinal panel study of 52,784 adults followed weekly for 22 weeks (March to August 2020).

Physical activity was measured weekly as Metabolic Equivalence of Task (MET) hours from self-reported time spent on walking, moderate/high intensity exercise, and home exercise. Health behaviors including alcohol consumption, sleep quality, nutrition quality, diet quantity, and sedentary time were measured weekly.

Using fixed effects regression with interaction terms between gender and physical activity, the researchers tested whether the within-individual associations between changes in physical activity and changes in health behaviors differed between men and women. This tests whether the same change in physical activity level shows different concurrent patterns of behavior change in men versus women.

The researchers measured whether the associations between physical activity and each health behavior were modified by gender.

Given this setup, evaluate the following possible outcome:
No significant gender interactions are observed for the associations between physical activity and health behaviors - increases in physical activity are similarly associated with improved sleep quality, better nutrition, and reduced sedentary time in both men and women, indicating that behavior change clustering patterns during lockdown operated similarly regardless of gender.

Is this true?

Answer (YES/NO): NO